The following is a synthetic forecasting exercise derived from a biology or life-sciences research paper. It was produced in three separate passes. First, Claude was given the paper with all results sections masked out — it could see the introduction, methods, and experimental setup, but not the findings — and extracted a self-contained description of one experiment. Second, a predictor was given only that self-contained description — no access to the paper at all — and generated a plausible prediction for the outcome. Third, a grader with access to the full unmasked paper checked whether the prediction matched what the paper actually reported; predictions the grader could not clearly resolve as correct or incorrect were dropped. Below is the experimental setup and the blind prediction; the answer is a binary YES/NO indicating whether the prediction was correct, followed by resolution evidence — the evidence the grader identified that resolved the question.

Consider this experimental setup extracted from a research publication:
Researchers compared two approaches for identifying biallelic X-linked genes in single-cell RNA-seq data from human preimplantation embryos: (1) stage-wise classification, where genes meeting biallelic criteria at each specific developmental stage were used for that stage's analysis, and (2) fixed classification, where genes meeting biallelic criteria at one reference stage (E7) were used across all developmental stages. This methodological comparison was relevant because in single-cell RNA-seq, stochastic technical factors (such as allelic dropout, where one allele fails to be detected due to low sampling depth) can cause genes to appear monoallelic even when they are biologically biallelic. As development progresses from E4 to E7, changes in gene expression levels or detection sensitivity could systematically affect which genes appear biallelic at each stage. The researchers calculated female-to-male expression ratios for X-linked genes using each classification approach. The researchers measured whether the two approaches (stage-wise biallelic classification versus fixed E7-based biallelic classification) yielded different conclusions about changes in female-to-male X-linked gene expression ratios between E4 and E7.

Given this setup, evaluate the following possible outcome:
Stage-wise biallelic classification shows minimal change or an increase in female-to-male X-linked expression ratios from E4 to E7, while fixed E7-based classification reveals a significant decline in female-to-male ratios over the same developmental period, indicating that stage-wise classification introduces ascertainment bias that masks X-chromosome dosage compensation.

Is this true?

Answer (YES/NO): NO